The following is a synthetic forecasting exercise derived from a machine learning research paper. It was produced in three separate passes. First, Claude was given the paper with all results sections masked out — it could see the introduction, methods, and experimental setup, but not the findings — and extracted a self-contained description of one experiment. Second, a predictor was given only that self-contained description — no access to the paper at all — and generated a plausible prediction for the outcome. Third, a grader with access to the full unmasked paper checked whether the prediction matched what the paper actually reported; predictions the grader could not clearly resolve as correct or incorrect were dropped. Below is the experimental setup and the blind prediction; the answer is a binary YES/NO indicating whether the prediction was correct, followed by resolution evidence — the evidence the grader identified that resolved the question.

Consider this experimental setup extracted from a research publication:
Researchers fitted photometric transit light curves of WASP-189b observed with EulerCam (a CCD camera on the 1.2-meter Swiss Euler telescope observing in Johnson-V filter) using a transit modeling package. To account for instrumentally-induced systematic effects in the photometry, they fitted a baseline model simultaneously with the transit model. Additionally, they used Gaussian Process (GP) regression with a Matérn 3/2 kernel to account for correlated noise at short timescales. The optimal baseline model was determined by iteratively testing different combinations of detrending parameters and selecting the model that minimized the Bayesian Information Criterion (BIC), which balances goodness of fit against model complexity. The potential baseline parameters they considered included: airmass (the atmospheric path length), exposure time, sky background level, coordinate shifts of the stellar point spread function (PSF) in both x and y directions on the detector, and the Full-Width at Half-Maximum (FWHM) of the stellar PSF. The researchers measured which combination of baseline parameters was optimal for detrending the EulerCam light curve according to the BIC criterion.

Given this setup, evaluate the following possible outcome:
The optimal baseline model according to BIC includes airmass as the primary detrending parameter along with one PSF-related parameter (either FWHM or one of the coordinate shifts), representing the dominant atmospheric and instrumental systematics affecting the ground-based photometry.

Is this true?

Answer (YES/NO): NO